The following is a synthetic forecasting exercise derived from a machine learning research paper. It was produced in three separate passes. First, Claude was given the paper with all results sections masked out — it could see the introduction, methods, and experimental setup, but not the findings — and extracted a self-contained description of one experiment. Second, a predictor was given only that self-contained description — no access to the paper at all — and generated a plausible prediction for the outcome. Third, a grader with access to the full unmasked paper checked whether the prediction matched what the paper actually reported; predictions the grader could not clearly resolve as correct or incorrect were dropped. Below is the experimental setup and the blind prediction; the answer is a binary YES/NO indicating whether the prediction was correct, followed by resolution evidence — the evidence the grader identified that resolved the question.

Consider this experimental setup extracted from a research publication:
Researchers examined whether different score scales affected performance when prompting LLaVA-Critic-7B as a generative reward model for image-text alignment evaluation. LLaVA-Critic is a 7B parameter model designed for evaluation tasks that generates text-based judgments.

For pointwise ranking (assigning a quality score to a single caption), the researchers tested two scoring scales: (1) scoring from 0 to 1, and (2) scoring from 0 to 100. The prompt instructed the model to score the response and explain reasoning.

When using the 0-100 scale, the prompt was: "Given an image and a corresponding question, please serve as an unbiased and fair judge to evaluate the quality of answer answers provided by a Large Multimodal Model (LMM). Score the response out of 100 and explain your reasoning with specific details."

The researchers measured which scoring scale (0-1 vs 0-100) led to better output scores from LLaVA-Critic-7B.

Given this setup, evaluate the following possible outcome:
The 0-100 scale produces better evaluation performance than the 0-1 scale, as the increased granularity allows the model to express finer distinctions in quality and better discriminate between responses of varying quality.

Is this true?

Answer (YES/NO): YES